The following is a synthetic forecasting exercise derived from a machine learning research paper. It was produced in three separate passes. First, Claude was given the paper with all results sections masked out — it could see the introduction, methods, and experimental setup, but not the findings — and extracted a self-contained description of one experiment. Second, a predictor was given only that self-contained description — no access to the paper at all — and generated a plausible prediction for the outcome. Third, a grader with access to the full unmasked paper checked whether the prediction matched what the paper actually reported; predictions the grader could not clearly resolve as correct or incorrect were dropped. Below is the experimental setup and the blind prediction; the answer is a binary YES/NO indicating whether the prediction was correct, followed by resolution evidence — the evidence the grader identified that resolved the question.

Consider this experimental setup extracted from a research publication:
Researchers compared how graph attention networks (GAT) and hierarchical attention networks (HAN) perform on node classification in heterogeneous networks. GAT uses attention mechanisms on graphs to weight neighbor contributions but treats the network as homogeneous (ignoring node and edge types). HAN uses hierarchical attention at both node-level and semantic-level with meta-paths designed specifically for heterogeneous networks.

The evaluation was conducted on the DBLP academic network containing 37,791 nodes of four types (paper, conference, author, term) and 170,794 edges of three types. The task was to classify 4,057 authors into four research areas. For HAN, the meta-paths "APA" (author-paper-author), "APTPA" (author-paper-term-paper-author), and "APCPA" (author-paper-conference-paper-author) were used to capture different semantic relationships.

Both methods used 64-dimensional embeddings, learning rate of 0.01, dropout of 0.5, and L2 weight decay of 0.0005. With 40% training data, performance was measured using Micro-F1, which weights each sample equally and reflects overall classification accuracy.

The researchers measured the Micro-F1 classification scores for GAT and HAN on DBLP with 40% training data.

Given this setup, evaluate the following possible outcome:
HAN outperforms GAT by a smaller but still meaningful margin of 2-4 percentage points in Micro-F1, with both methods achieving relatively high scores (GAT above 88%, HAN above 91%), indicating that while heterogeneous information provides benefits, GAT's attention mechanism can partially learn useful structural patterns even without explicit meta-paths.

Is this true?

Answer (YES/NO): NO